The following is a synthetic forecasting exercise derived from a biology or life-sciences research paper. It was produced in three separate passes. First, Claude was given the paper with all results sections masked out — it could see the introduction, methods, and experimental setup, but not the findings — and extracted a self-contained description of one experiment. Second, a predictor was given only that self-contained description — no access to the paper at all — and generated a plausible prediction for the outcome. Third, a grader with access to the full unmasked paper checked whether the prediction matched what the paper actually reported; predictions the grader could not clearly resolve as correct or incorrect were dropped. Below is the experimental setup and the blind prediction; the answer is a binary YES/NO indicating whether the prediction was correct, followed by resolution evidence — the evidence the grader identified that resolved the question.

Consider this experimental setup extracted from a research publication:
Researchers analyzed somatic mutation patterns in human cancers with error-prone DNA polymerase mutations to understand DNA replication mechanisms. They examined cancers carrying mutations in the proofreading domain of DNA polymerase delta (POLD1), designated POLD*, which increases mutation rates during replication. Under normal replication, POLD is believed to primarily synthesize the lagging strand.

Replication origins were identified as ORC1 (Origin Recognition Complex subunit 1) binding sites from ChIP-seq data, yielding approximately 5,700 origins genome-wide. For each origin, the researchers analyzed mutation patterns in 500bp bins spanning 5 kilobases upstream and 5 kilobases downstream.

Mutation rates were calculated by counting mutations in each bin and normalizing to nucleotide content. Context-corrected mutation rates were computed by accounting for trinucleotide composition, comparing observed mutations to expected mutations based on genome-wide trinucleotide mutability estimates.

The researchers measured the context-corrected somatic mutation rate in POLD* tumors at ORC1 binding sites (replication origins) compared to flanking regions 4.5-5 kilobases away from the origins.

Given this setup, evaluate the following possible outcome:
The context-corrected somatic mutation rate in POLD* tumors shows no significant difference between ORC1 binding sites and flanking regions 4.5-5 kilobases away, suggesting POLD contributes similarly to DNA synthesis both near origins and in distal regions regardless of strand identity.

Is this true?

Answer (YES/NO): NO